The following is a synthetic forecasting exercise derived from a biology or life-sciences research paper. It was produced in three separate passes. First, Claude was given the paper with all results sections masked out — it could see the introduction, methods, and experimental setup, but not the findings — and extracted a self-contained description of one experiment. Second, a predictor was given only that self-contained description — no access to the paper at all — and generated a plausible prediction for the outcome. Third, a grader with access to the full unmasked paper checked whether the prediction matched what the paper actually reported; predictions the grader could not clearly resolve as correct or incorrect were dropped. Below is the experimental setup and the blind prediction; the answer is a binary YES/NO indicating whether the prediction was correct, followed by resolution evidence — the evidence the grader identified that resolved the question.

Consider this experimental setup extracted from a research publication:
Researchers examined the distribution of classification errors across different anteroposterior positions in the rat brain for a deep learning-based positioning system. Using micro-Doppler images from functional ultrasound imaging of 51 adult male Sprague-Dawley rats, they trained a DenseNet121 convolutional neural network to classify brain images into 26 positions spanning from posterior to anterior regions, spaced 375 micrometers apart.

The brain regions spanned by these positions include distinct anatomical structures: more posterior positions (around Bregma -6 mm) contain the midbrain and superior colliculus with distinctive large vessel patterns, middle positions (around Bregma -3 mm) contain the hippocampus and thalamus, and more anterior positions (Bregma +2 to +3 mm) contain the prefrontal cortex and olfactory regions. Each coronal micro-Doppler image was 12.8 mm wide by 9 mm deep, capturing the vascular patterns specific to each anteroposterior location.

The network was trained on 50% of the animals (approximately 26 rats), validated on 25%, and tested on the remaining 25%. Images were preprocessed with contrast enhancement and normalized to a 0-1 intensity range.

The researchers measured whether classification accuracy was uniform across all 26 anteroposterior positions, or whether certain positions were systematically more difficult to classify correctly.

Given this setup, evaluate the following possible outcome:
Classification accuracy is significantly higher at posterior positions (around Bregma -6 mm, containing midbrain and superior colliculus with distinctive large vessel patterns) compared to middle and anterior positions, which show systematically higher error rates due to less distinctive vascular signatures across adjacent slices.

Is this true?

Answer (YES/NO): NO